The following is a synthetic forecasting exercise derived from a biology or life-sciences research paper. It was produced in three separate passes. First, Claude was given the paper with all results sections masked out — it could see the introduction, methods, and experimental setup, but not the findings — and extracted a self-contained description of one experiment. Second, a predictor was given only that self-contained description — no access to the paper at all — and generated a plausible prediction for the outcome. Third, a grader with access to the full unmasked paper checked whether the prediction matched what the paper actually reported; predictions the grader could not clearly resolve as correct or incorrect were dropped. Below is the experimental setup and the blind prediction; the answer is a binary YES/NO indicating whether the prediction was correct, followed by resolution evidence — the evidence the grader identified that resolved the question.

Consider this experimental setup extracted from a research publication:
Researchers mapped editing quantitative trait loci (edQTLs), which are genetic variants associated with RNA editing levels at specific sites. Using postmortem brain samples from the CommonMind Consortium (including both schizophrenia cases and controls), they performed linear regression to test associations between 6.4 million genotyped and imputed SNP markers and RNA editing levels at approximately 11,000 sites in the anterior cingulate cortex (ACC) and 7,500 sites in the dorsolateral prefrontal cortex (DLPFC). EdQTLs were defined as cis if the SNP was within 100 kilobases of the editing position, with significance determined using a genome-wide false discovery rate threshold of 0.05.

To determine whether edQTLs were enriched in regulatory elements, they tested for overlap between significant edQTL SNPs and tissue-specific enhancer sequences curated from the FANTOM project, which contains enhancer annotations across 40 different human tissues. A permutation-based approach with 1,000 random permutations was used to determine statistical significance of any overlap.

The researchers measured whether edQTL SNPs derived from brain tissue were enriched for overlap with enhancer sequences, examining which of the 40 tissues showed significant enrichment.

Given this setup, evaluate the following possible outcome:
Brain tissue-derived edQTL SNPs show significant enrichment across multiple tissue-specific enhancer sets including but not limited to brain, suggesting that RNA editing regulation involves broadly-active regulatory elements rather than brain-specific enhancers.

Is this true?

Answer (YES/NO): NO